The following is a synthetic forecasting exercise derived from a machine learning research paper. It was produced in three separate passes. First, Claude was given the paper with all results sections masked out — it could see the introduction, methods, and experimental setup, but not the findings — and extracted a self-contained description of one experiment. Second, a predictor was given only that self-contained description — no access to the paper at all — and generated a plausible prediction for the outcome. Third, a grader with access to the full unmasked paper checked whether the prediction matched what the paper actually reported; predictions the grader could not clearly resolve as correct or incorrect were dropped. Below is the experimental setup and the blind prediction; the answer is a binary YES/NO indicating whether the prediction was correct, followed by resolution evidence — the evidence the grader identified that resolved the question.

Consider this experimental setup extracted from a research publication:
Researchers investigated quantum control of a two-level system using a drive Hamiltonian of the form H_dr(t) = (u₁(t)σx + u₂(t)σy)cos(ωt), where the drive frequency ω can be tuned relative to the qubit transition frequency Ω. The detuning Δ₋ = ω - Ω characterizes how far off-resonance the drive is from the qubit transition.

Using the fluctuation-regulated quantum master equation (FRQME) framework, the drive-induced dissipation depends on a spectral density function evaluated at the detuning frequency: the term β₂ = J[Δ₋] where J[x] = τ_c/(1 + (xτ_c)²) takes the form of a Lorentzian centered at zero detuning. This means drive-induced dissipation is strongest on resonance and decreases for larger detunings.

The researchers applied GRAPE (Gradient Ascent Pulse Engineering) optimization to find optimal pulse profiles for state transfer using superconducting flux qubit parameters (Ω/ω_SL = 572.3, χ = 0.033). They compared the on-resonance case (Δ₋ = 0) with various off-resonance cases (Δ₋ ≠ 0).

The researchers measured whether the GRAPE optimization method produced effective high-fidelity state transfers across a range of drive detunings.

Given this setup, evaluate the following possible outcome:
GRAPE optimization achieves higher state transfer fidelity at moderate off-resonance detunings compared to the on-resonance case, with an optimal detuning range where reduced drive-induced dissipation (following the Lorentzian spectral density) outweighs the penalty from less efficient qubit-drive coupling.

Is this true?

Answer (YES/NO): NO